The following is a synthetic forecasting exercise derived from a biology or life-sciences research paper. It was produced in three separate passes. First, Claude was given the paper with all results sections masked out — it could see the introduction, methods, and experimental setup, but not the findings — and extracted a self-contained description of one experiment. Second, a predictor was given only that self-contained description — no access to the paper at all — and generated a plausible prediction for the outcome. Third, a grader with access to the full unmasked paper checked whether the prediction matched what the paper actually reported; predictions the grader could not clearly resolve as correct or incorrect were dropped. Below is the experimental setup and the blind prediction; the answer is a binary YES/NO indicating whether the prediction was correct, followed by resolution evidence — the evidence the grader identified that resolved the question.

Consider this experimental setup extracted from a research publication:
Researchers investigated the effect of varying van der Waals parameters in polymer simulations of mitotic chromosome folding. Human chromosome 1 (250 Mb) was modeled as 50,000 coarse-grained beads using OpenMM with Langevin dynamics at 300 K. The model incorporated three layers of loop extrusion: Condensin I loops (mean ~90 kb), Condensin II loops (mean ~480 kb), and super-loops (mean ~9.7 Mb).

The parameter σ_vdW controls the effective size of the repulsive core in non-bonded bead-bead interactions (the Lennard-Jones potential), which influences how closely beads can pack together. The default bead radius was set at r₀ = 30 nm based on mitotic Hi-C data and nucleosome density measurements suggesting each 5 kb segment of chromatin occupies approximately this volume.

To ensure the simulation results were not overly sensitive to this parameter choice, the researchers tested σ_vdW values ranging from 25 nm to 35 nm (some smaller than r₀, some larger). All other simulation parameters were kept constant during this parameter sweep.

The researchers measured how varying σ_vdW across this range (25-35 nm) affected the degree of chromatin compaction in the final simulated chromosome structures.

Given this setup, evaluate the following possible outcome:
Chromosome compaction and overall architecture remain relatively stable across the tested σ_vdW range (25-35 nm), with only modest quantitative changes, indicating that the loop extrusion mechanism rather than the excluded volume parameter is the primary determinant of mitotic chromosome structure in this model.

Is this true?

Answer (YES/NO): YES